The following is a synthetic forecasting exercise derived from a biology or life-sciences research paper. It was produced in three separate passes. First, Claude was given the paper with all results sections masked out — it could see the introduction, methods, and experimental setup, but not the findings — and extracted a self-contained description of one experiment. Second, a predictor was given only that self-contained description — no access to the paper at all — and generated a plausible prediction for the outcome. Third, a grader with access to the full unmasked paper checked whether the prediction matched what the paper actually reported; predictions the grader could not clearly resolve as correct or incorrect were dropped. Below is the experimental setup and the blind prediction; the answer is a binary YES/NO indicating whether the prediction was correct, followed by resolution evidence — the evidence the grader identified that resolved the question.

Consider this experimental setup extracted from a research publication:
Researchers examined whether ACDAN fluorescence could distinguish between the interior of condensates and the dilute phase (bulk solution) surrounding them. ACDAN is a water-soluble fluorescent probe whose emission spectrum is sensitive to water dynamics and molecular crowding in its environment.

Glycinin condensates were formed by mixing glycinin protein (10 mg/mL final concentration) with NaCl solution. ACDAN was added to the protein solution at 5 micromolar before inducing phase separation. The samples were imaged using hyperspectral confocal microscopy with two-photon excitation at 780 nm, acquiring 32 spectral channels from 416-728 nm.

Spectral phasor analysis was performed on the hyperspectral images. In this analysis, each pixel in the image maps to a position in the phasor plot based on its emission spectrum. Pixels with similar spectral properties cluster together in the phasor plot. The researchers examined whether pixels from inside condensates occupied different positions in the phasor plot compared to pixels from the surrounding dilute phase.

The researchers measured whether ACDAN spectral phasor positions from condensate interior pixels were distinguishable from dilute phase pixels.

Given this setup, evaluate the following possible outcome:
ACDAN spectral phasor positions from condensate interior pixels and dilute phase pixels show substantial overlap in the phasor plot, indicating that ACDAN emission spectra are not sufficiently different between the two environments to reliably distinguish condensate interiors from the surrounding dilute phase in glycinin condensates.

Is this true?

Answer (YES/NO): NO